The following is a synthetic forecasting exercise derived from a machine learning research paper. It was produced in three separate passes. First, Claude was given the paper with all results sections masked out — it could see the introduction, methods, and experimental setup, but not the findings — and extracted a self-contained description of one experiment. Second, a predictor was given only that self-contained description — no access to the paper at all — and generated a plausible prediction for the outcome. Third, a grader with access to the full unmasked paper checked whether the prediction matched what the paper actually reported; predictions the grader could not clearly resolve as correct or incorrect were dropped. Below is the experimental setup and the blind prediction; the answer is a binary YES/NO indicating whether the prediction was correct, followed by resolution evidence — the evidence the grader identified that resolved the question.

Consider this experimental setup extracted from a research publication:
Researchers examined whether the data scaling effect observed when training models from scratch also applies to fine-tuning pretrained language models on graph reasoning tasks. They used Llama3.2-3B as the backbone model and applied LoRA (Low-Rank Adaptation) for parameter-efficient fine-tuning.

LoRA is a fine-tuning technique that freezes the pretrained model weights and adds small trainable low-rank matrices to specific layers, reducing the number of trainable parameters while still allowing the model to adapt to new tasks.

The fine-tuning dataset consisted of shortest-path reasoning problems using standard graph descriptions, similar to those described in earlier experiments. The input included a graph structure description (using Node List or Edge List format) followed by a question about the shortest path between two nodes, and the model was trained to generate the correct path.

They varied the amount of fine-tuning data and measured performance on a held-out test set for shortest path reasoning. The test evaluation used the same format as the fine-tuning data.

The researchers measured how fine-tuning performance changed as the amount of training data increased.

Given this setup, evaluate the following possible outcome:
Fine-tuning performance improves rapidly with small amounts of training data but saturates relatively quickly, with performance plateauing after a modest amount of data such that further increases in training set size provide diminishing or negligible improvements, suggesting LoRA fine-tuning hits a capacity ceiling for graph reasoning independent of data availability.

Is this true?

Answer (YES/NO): NO